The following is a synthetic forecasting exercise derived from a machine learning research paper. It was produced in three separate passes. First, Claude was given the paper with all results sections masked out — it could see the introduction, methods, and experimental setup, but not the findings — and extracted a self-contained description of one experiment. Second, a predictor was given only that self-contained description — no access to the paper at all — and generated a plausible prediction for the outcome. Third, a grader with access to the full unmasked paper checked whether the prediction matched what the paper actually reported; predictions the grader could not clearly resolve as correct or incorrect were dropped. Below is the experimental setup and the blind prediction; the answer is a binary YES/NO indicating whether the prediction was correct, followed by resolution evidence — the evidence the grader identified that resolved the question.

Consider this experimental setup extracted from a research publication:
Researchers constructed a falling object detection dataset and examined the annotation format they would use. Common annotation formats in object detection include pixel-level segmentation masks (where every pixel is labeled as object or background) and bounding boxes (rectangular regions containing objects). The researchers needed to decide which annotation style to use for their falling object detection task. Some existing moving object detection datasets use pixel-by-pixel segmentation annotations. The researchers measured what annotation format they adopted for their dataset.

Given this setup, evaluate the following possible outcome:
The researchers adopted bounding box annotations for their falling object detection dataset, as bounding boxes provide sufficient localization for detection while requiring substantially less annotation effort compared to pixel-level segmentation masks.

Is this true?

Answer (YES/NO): YES